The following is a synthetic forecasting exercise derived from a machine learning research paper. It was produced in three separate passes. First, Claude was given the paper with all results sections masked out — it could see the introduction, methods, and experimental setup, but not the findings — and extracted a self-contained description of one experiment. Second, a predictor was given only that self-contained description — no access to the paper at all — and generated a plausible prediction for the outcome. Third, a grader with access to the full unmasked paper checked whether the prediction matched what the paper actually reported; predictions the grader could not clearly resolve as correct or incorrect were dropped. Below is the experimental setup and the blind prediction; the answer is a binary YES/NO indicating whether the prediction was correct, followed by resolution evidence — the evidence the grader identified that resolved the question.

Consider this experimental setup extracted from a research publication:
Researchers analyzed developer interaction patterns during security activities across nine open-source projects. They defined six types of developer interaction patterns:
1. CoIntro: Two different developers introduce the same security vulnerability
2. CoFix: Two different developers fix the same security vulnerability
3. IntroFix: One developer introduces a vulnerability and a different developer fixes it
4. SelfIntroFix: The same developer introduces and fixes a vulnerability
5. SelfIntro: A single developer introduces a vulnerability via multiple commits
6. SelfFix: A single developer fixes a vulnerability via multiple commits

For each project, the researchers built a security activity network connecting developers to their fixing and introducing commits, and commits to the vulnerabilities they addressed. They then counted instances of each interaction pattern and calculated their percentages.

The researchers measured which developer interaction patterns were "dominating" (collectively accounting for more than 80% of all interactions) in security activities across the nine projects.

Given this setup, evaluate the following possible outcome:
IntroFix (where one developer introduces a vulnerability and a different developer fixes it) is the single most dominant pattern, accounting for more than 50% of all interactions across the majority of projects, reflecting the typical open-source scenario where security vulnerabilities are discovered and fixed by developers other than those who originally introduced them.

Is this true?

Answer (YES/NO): NO